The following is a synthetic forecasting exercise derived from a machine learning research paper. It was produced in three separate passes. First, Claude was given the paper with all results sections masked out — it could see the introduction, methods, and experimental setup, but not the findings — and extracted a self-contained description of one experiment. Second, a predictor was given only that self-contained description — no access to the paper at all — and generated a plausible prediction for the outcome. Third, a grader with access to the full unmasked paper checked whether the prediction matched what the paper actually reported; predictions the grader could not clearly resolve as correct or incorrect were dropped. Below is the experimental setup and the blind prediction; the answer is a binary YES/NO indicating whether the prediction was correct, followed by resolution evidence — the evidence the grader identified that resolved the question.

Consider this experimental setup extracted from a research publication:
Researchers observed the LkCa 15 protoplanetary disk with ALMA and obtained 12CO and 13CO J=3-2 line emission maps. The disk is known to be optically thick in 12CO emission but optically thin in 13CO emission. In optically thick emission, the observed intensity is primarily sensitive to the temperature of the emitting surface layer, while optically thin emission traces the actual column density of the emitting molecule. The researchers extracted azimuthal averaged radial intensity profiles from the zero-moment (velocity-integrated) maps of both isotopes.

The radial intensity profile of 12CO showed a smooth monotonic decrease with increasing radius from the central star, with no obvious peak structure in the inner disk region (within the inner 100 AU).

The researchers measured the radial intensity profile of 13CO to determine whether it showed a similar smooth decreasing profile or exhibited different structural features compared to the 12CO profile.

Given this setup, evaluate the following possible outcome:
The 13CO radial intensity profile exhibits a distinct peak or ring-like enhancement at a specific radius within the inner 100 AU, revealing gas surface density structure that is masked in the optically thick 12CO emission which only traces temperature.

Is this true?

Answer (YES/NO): YES